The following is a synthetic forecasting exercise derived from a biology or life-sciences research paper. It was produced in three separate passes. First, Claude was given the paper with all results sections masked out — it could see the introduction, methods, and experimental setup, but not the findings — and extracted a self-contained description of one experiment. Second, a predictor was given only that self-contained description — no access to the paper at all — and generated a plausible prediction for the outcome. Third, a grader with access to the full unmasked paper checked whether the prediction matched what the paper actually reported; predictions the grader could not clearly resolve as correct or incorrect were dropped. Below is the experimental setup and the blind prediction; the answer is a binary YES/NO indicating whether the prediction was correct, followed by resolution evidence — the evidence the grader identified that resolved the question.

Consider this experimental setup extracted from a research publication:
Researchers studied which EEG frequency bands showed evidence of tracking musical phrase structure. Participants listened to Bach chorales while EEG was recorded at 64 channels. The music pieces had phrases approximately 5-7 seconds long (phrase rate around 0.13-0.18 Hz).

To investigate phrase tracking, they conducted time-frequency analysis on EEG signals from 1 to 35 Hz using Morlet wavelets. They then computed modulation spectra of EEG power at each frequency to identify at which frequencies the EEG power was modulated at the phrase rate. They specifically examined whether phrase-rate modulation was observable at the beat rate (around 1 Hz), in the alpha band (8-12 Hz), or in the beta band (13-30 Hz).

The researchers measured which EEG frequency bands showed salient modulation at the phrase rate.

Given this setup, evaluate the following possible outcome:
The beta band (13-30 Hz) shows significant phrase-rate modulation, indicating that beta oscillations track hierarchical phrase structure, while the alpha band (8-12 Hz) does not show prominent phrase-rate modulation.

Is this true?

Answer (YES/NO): NO